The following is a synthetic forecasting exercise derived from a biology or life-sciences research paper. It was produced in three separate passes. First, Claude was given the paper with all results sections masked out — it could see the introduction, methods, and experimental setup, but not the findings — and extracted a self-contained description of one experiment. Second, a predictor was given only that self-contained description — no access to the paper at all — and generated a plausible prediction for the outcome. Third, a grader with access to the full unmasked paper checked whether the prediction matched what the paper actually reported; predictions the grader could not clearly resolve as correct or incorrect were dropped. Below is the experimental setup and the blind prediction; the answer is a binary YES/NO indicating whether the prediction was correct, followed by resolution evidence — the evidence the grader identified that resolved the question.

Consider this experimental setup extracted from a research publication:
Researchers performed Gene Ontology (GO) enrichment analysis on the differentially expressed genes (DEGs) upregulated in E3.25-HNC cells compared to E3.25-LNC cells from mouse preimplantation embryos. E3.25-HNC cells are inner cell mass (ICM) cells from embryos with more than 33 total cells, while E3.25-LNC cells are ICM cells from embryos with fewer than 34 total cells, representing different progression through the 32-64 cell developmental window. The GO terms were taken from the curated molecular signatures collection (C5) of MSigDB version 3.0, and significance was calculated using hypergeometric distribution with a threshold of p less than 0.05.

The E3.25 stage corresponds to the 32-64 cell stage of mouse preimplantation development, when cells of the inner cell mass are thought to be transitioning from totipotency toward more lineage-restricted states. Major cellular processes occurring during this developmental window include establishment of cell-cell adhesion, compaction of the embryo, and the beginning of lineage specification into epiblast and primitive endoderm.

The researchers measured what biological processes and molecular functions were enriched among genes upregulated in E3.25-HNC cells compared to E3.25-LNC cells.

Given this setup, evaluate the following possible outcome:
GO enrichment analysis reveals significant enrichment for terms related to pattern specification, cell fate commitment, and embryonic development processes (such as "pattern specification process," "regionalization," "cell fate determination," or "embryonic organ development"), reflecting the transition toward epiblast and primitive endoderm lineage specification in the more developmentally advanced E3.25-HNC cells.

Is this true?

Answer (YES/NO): NO